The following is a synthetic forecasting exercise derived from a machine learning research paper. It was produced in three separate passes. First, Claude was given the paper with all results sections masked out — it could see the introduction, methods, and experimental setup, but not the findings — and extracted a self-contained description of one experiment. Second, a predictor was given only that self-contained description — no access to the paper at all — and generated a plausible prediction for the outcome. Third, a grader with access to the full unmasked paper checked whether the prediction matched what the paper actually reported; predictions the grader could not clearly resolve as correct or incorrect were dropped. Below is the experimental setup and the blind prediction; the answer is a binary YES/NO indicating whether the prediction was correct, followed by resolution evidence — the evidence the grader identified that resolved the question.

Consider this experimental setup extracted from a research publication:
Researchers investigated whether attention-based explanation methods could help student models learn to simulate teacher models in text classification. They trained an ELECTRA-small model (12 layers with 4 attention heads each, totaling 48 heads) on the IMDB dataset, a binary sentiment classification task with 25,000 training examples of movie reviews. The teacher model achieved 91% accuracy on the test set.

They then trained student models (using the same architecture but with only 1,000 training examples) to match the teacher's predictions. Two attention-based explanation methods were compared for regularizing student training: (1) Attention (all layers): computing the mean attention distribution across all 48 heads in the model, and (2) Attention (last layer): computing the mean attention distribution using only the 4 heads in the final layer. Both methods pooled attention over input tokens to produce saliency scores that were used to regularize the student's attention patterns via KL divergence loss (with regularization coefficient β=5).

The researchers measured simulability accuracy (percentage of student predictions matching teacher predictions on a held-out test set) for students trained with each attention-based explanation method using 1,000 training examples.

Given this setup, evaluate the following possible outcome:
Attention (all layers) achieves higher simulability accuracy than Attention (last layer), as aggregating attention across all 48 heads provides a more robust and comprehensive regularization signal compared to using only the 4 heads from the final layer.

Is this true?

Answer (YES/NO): YES